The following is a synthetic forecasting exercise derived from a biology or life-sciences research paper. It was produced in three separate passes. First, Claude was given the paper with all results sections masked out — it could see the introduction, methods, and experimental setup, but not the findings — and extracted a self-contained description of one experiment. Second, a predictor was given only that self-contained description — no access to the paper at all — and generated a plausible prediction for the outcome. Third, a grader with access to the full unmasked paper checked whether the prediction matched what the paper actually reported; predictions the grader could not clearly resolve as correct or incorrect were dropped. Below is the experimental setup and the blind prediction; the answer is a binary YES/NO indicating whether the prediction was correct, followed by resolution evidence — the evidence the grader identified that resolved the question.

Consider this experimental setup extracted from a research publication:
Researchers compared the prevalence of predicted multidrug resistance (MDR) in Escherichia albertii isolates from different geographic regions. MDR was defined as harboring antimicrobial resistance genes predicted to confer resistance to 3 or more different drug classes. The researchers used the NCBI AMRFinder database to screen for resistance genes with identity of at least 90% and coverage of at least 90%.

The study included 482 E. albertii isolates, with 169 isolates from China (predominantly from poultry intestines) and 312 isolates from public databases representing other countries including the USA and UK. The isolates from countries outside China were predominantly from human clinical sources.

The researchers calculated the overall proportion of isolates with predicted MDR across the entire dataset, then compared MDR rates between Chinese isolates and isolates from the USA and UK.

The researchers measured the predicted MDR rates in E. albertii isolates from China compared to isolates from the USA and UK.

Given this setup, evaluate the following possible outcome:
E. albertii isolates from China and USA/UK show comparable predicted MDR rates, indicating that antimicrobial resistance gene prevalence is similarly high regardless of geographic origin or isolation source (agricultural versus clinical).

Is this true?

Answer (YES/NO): NO